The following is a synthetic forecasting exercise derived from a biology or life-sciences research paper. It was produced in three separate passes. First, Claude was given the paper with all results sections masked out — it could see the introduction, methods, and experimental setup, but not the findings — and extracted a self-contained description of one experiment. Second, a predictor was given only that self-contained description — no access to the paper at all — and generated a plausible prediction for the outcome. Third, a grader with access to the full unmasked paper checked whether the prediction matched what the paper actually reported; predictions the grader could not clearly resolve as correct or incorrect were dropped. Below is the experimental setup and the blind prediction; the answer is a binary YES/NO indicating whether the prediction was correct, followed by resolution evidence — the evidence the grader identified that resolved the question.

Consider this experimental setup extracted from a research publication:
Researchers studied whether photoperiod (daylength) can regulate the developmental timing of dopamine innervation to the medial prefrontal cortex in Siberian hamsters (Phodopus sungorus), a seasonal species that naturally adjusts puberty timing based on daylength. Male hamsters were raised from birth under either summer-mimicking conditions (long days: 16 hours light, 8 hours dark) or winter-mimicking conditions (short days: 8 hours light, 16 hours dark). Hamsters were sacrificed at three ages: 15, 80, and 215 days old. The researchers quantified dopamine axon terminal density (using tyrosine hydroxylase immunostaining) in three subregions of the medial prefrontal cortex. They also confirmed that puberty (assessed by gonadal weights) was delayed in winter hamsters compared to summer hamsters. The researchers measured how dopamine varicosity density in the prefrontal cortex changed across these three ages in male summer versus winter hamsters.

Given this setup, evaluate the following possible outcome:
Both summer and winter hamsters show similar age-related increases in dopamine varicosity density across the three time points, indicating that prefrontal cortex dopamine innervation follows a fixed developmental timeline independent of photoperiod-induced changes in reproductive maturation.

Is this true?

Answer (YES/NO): NO